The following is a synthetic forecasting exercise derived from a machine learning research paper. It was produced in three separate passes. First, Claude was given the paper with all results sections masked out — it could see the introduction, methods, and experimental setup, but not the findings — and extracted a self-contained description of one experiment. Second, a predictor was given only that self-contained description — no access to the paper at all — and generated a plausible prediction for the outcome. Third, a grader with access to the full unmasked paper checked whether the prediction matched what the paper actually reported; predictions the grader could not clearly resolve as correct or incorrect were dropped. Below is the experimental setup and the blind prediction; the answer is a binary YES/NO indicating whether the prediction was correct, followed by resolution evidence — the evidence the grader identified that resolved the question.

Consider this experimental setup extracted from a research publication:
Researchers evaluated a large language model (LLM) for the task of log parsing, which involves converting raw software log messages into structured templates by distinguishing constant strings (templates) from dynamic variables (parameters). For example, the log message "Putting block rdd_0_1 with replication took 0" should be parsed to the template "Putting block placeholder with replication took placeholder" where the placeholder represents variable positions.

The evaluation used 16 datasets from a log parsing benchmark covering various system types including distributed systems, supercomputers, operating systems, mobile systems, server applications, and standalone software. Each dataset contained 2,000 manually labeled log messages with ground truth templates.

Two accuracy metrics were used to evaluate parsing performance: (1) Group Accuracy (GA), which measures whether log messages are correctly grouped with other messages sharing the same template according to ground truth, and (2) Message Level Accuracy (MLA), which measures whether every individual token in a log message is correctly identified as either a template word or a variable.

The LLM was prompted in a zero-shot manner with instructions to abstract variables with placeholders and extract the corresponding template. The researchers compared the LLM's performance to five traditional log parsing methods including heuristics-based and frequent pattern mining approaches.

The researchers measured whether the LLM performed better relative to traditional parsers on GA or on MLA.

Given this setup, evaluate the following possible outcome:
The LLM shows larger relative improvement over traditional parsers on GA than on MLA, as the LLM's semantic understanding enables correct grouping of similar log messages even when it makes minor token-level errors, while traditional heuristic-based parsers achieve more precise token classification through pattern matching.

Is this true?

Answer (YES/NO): NO